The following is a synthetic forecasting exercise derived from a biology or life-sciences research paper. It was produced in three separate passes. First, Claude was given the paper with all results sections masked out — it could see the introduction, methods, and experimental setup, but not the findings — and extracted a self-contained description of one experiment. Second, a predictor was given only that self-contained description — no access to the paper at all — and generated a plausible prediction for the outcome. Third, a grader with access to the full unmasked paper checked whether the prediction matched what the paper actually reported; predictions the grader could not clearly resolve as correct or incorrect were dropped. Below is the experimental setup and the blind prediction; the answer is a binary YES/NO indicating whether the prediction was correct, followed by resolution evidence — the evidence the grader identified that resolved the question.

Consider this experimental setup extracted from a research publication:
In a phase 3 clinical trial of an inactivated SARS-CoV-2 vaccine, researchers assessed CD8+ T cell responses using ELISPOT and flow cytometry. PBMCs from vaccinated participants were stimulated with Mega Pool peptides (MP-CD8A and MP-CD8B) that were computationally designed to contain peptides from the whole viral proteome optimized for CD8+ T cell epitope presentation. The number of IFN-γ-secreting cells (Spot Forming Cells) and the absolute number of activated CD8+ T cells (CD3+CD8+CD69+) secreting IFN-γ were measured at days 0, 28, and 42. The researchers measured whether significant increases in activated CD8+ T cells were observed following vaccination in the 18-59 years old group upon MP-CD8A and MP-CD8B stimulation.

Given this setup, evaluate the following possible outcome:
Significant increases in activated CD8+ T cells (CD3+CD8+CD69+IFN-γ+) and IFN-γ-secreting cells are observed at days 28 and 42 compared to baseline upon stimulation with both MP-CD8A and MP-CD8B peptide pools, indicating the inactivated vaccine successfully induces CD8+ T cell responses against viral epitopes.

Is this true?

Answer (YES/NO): NO